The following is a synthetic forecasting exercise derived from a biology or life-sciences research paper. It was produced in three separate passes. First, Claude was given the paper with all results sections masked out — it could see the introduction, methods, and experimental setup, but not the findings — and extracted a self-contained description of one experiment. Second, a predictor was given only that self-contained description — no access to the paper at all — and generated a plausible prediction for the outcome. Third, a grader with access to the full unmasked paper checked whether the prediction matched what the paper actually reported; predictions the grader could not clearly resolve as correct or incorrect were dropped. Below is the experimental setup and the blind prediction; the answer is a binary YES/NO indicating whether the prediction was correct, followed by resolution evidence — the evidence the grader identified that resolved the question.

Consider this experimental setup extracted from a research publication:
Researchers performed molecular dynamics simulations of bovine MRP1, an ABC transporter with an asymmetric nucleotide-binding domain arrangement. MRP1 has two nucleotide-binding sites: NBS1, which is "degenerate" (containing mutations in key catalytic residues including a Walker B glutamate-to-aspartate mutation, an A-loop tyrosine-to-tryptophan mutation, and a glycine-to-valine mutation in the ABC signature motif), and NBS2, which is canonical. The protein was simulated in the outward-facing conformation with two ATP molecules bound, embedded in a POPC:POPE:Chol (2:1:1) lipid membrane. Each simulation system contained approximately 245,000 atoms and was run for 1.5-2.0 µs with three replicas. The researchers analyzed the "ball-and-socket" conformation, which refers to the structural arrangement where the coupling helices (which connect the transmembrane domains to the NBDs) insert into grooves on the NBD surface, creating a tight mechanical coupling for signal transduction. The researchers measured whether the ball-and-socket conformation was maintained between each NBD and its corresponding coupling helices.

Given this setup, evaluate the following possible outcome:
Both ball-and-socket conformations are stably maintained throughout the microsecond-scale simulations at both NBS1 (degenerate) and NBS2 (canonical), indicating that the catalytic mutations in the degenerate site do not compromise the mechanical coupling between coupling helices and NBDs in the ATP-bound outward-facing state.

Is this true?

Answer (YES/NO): NO